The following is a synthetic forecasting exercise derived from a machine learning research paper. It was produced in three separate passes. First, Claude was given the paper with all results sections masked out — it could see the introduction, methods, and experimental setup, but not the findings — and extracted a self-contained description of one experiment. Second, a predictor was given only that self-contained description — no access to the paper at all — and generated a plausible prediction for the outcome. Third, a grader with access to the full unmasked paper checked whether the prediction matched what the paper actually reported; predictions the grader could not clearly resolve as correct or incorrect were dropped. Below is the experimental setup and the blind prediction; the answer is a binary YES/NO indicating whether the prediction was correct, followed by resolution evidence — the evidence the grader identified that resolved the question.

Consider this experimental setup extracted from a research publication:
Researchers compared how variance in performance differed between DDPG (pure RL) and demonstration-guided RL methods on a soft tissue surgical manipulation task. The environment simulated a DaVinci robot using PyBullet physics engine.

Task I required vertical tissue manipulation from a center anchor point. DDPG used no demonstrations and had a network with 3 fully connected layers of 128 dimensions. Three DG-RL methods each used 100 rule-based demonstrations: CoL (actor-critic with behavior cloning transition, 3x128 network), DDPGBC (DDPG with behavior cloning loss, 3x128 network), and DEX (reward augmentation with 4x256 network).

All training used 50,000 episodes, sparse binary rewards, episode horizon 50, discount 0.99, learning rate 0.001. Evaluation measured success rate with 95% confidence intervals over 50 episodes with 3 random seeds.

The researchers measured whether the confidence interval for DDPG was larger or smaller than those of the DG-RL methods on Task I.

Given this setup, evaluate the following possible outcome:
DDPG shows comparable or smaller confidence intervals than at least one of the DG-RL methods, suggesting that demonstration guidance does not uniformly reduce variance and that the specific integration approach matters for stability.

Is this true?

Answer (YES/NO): YES